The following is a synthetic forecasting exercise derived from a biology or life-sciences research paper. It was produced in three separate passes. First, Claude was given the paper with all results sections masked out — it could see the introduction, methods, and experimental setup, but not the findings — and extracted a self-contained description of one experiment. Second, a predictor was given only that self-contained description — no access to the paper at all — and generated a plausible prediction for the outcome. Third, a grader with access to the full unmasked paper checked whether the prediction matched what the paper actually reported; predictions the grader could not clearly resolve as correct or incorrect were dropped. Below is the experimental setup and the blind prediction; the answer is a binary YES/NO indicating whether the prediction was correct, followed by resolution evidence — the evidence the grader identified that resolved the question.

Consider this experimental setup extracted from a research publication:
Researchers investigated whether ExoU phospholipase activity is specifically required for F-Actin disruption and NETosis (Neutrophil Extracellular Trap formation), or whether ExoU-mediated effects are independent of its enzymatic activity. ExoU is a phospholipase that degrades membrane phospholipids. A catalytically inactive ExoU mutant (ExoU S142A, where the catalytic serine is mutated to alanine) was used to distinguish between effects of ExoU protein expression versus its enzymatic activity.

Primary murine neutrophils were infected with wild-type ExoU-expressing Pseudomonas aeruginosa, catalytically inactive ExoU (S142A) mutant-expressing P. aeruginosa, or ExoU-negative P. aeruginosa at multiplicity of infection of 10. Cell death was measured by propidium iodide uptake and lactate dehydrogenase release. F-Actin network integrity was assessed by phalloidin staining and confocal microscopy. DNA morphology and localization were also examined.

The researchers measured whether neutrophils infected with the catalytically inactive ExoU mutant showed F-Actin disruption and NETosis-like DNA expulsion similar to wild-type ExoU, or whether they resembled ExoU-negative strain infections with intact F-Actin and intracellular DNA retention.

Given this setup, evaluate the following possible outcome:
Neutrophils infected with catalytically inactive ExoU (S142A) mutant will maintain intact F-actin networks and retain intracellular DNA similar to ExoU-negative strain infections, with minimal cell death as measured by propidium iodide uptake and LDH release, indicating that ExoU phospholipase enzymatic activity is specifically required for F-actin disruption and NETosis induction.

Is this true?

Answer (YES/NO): NO